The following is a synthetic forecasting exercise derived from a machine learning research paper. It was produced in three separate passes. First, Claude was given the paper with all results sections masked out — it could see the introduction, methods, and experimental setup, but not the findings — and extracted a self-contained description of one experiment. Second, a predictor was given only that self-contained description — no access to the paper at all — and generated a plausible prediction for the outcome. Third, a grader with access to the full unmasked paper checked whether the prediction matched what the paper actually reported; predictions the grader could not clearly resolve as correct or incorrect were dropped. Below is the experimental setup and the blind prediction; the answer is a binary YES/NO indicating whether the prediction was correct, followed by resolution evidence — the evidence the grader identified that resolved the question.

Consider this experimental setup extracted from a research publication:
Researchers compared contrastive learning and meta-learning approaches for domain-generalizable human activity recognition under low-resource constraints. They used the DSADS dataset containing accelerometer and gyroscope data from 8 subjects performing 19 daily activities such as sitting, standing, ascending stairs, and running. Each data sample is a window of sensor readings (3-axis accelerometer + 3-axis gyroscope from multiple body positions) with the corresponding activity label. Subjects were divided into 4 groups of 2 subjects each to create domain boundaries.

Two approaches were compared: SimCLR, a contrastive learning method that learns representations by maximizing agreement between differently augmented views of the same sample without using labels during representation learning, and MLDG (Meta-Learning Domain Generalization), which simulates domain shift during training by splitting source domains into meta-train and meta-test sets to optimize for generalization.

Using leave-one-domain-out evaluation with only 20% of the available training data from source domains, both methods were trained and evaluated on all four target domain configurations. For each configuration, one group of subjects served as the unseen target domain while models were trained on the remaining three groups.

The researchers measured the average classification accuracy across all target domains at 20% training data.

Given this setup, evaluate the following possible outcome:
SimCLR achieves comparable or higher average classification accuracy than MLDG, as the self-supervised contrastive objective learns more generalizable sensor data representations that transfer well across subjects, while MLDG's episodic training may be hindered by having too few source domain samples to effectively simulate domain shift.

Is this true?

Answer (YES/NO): YES